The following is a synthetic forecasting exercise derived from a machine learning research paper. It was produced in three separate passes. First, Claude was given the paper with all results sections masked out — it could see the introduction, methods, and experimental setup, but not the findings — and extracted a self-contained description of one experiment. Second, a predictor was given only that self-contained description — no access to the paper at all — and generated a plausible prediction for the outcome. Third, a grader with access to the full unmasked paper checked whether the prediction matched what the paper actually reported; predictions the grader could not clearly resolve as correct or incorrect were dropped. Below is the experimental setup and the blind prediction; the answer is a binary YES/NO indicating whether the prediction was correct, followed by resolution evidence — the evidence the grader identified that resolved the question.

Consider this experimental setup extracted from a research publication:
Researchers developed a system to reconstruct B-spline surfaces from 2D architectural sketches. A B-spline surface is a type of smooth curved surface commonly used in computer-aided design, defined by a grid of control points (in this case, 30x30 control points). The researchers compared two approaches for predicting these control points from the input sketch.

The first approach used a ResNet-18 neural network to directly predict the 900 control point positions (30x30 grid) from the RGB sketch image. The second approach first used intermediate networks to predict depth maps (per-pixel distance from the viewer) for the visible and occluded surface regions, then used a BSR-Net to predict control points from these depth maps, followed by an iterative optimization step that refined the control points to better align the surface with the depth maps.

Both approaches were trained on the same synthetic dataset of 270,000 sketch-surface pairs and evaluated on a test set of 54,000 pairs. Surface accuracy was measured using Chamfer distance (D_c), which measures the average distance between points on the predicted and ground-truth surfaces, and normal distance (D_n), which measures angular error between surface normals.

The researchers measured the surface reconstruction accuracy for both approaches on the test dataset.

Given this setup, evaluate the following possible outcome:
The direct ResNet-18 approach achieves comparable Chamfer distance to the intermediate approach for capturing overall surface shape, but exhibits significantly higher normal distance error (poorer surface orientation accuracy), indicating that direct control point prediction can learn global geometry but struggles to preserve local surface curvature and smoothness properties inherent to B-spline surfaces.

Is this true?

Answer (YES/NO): NO